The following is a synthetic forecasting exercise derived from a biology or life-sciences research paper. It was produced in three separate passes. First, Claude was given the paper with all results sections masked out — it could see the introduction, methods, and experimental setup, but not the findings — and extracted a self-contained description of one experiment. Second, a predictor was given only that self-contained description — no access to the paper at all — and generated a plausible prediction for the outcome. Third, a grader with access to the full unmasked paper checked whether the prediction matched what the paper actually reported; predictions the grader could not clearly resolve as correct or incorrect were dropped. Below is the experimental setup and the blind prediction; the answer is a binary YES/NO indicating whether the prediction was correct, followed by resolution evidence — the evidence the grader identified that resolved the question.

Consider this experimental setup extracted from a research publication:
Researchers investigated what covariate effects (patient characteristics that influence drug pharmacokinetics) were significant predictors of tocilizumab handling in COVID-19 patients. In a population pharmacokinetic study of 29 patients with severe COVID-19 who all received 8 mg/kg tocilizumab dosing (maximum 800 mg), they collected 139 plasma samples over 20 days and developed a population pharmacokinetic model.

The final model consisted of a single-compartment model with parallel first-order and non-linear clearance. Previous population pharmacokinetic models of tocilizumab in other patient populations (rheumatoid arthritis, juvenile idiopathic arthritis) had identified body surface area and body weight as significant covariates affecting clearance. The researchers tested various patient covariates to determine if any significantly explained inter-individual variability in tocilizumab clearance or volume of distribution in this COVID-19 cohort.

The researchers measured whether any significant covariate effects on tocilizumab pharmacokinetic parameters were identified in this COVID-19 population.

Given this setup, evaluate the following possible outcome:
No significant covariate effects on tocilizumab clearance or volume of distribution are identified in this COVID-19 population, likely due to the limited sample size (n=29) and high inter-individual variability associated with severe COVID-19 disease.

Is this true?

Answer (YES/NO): NO